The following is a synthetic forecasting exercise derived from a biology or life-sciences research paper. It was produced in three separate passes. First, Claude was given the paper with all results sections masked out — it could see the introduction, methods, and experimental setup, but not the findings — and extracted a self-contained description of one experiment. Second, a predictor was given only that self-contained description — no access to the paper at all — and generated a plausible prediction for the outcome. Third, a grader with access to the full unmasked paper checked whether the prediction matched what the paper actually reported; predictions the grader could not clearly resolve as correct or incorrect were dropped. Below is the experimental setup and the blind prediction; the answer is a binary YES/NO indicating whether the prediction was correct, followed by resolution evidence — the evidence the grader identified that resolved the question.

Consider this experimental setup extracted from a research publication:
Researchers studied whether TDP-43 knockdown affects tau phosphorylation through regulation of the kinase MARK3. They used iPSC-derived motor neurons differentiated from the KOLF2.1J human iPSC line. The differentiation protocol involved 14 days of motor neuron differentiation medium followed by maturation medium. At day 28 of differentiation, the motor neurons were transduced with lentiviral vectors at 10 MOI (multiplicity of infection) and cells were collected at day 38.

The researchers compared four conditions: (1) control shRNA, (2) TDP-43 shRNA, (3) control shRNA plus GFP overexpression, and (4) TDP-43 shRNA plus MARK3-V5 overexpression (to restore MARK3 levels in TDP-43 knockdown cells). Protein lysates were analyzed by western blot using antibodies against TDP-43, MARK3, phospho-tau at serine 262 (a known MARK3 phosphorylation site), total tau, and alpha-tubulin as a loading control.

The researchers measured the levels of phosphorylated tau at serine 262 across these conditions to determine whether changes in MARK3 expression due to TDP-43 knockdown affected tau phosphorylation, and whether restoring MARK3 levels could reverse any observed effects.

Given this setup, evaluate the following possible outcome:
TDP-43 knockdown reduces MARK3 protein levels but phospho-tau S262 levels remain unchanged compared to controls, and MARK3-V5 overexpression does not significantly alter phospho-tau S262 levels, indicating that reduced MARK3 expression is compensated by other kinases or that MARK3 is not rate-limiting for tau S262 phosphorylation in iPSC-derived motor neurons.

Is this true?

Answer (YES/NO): NO